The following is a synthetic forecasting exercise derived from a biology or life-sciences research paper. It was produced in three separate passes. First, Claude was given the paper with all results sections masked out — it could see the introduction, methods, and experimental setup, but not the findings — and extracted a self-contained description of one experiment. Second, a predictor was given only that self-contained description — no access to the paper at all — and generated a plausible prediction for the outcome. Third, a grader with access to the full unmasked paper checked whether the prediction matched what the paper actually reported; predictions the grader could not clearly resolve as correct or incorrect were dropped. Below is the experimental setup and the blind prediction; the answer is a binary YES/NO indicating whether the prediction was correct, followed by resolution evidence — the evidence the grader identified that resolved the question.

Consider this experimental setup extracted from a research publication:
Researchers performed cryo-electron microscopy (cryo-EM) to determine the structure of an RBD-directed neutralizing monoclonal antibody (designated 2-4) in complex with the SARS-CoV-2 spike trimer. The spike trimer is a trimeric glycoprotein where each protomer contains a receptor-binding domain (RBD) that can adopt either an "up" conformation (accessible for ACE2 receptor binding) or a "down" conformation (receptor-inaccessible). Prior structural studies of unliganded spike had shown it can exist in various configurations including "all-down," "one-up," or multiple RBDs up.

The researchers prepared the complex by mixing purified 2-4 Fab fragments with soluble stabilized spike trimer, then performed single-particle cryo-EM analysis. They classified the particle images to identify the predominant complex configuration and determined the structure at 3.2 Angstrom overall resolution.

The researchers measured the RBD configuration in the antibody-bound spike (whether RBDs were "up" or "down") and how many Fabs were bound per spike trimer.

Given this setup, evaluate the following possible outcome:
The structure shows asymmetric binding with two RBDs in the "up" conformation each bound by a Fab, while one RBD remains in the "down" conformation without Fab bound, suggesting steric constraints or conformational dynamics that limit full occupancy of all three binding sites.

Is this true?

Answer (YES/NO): NO